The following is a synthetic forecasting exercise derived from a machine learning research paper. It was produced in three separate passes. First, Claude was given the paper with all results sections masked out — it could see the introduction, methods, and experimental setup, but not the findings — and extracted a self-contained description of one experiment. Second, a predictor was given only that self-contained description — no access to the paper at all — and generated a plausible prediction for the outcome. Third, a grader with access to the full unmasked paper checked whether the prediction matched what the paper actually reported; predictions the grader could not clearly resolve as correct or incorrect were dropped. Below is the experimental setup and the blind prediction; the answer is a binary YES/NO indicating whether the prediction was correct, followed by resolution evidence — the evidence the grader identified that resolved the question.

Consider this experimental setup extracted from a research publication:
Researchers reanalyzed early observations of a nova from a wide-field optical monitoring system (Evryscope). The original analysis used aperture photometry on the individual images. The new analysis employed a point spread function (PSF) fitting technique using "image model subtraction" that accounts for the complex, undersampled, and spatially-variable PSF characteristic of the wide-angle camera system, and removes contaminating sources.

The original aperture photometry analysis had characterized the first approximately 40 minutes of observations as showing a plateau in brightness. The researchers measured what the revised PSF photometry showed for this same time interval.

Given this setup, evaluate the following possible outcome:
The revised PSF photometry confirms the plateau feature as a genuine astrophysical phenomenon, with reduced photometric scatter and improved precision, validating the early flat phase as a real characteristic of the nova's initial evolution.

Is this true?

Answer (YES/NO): NO